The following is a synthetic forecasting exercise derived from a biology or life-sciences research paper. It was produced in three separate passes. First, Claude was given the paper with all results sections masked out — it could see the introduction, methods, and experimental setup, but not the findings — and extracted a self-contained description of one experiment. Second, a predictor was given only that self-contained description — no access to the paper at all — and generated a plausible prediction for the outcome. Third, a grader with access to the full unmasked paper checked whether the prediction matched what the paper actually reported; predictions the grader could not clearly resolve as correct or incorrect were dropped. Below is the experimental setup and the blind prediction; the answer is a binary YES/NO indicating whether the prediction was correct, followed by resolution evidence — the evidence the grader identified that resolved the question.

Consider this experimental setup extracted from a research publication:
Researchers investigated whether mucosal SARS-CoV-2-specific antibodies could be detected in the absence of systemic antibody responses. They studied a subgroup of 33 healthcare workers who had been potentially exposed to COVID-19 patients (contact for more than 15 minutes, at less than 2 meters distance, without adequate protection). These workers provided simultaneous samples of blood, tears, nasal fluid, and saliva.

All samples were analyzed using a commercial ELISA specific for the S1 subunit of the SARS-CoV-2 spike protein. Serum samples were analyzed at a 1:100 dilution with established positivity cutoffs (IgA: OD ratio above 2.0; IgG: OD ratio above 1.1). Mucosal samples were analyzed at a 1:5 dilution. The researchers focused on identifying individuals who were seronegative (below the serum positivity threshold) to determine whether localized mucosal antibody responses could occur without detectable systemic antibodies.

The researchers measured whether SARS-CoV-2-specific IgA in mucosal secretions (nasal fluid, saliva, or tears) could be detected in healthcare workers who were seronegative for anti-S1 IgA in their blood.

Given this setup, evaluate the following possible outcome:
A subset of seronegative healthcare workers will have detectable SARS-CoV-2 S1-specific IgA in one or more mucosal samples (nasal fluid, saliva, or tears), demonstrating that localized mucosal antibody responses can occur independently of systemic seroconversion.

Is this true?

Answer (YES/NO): YES